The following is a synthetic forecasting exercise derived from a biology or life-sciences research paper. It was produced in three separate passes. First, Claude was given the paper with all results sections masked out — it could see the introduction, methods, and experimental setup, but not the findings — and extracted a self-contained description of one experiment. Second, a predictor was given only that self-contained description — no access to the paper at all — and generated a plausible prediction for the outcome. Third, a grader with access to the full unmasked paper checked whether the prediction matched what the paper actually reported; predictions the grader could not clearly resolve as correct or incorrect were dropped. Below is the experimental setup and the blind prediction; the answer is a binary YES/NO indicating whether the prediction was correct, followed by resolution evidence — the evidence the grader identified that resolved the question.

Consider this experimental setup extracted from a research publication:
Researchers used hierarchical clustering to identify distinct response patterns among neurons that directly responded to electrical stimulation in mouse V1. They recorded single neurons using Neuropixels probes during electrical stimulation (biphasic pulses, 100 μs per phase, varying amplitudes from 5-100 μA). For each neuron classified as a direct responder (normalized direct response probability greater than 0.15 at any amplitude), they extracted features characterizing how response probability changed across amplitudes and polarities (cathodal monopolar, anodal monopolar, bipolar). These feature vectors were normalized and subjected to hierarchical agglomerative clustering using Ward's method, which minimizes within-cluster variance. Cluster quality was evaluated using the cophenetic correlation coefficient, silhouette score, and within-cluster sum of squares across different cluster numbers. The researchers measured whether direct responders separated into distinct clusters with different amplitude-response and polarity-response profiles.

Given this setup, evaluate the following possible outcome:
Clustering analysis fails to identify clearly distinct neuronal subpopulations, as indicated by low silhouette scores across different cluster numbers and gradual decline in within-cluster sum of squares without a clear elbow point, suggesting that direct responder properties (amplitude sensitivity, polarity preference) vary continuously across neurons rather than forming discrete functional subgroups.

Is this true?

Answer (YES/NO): NO